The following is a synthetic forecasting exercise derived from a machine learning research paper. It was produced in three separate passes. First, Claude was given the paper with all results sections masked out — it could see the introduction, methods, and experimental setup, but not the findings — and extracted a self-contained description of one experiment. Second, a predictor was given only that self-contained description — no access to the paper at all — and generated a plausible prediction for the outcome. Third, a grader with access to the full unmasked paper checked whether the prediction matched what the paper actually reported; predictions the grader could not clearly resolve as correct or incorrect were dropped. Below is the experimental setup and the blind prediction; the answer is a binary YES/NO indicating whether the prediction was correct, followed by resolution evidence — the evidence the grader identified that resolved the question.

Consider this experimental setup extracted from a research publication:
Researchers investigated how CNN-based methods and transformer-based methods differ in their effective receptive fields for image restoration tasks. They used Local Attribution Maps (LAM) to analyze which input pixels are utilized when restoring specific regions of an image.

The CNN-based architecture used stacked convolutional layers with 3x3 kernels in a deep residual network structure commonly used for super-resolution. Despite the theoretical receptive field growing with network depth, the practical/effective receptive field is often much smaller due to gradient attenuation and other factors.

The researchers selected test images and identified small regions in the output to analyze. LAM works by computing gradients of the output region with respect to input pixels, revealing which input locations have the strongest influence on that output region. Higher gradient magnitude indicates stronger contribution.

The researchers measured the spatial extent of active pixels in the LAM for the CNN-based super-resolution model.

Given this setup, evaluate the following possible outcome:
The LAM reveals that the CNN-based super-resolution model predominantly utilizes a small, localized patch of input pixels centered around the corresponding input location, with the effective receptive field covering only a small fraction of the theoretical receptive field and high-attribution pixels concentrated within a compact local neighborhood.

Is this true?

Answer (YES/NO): YES